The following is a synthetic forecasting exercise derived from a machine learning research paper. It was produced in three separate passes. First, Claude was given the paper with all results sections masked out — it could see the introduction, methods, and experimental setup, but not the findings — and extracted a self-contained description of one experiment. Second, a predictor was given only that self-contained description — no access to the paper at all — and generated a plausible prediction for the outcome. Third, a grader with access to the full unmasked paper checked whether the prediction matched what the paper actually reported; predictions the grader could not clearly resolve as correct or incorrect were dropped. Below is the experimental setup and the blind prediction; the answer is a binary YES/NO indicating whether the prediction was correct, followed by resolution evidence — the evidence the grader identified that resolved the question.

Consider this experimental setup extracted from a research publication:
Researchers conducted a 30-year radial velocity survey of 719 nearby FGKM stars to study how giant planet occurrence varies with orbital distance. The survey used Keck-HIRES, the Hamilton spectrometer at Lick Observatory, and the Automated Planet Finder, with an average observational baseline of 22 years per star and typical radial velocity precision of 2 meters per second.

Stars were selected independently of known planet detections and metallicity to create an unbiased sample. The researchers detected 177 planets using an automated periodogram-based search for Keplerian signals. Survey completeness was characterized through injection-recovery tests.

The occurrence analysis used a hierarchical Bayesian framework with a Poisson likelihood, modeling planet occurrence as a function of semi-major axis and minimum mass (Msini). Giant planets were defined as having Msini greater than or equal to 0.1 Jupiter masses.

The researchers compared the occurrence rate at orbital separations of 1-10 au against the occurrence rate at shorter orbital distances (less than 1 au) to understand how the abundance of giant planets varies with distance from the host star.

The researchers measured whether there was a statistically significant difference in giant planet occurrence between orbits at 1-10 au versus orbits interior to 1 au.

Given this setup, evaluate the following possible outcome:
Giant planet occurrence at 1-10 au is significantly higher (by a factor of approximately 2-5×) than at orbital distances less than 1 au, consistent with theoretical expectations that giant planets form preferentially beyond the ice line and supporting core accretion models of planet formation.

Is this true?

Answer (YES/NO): YES